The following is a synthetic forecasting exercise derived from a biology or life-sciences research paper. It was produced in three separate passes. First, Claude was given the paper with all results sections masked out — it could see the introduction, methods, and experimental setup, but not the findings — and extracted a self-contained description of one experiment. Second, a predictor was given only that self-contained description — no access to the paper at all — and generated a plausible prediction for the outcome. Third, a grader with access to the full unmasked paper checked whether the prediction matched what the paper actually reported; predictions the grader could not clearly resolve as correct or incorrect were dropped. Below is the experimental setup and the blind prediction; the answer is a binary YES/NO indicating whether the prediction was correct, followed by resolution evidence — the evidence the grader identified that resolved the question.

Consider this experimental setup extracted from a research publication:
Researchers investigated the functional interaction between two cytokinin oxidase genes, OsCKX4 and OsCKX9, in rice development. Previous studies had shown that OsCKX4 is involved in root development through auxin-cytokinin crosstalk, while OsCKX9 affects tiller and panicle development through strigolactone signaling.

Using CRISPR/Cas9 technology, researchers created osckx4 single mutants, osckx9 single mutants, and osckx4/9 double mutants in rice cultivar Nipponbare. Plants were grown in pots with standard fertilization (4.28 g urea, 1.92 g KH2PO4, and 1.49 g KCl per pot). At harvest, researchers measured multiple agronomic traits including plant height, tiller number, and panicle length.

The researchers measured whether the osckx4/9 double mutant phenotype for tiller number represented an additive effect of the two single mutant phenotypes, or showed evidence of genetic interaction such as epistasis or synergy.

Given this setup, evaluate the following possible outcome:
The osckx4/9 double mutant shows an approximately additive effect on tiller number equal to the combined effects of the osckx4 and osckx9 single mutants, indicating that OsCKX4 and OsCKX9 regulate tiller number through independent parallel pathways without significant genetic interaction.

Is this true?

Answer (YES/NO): NO